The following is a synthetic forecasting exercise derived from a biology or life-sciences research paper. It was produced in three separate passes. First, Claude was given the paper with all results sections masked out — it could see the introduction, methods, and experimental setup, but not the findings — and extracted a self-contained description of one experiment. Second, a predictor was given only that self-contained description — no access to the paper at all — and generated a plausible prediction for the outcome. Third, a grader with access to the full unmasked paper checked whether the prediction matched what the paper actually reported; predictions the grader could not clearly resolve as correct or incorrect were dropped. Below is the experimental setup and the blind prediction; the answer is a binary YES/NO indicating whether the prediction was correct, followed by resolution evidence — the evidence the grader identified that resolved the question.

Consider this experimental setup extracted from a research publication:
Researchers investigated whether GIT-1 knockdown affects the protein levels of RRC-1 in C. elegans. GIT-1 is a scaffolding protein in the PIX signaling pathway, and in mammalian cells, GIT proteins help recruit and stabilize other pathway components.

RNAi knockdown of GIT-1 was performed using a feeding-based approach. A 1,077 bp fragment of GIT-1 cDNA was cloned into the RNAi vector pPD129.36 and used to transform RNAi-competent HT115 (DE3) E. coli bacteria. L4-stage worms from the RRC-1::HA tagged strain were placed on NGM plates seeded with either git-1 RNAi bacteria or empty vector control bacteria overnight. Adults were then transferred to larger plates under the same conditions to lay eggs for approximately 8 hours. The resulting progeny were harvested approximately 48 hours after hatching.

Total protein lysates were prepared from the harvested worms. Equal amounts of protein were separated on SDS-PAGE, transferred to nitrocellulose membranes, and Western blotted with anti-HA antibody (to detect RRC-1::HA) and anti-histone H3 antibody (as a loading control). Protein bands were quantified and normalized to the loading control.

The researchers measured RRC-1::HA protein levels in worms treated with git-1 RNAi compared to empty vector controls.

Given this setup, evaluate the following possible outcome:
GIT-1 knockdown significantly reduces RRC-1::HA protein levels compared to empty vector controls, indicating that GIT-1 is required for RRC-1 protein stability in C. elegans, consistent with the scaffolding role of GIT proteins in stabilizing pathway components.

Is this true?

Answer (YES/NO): YES